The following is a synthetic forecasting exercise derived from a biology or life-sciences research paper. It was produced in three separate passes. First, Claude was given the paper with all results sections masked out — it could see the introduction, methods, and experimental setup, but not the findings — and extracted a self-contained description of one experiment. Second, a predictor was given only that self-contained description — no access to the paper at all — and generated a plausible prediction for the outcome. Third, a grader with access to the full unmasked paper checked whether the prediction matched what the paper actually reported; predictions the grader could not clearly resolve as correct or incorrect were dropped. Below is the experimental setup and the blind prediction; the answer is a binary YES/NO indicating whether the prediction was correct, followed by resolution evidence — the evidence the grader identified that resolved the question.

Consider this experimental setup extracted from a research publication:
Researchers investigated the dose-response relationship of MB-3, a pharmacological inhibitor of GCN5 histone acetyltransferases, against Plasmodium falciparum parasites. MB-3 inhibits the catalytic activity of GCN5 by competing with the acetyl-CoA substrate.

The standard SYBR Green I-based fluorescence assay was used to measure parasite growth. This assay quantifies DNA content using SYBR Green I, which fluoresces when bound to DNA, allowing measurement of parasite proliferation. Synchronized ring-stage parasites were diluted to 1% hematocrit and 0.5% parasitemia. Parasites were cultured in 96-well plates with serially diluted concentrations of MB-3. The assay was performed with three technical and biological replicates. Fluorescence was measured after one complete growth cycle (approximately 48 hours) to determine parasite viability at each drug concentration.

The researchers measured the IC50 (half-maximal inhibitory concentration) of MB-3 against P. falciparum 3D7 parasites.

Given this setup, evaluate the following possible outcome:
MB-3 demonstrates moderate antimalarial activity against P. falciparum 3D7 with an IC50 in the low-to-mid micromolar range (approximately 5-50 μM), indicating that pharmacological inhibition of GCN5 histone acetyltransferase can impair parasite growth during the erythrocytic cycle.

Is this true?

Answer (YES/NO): YES